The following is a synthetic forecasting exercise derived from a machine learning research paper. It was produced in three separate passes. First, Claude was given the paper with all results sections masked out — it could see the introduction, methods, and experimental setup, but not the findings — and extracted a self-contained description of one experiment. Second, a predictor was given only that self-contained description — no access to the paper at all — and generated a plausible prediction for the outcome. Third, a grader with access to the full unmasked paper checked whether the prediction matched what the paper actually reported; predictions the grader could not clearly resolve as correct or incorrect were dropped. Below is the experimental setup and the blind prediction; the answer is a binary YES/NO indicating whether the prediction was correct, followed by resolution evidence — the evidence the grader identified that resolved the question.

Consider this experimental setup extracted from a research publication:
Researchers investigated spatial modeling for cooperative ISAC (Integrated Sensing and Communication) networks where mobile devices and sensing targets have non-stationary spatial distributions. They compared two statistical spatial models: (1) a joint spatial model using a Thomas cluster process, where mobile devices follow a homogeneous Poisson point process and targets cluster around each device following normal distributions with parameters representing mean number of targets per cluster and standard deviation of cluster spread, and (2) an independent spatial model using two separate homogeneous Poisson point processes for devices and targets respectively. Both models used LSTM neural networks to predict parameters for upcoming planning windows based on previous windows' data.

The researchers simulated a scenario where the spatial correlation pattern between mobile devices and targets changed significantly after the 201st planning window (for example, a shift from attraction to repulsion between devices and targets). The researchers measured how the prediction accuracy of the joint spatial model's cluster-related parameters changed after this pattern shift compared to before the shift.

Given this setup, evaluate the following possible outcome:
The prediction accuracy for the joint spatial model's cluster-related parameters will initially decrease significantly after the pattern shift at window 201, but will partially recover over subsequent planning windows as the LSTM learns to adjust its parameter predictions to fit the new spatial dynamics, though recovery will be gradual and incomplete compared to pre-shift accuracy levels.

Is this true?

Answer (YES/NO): NO